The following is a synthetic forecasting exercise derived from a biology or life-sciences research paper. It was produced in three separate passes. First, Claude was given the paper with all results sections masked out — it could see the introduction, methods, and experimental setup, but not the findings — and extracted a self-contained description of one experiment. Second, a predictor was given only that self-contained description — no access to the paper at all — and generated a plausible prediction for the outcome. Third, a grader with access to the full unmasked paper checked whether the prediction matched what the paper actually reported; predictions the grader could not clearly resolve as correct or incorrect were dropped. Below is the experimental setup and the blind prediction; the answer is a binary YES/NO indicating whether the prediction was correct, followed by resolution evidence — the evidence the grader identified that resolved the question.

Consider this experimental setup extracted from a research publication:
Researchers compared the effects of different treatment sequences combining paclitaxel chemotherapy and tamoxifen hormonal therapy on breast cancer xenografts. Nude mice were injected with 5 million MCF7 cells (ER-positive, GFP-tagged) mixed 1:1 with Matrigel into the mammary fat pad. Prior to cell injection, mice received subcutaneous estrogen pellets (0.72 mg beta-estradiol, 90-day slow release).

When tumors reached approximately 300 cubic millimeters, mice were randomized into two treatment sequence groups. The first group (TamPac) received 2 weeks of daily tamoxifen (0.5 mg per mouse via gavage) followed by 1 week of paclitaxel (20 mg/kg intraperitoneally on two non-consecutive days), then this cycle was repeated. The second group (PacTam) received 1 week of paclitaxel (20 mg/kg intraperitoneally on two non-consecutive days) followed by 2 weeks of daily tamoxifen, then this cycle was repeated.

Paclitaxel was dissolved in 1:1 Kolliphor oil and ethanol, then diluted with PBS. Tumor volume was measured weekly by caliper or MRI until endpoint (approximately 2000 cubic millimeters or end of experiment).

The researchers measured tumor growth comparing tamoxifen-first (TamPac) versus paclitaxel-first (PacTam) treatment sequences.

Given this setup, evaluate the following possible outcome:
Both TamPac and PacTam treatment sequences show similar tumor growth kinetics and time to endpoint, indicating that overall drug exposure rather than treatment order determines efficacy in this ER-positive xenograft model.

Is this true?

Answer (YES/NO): YES